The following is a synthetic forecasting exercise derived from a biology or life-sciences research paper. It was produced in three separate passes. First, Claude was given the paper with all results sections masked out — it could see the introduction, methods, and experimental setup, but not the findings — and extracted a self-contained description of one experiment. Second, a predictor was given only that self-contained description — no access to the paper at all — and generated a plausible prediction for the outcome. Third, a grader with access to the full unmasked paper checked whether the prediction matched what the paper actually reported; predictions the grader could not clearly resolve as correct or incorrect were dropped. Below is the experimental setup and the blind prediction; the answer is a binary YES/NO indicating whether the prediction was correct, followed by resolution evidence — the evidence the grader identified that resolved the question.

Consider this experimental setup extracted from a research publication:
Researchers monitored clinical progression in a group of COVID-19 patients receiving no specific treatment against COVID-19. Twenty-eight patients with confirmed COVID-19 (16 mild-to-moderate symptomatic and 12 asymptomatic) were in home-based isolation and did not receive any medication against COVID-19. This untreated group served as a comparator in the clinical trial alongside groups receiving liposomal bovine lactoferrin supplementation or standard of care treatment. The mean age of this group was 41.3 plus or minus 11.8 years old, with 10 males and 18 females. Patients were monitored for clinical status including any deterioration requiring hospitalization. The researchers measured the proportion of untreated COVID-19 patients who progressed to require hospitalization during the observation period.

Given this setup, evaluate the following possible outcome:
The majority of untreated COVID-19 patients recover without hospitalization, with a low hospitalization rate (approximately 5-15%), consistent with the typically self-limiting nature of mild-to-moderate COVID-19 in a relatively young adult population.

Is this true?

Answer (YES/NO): YES